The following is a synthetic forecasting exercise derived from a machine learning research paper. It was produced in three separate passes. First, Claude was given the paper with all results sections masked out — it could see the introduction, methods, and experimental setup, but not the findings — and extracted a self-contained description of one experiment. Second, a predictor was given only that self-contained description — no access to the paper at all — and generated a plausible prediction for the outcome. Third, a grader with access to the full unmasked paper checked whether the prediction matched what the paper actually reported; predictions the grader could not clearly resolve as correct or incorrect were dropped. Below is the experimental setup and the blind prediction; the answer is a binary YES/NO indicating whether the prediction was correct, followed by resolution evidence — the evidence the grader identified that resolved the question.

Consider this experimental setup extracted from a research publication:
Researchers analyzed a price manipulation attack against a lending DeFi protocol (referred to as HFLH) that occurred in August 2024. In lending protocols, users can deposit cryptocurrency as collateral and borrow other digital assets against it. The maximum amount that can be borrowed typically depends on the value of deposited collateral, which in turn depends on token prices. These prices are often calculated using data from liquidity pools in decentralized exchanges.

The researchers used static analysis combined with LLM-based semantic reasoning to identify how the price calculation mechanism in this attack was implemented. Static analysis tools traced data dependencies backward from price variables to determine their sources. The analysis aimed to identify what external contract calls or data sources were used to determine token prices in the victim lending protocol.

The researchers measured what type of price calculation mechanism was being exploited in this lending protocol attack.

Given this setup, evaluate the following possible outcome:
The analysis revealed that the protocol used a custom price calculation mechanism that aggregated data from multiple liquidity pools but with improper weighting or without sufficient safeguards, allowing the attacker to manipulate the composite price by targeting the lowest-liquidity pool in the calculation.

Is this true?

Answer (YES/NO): NO